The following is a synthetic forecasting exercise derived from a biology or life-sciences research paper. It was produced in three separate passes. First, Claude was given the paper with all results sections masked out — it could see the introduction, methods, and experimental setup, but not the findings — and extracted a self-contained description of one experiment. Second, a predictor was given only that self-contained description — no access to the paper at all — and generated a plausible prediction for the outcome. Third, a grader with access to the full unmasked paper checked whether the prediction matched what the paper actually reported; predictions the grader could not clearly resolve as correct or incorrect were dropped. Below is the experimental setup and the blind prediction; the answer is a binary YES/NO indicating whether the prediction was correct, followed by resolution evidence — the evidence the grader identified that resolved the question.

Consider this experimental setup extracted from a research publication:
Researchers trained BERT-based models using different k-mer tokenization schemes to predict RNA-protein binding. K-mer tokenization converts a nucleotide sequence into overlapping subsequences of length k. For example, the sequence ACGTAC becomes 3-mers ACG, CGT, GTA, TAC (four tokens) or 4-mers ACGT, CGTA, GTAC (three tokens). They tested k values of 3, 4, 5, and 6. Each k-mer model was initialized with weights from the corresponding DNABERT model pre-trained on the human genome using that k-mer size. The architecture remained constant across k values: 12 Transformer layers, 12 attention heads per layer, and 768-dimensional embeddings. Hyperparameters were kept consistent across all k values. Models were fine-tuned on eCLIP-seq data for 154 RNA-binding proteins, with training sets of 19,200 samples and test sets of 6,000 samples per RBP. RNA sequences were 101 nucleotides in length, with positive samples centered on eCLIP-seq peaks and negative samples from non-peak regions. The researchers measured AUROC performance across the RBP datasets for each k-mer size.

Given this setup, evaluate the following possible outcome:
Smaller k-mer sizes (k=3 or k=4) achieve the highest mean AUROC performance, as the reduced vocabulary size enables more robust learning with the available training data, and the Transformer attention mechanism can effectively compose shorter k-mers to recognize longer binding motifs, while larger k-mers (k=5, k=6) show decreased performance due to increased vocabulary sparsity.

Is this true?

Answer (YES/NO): NO